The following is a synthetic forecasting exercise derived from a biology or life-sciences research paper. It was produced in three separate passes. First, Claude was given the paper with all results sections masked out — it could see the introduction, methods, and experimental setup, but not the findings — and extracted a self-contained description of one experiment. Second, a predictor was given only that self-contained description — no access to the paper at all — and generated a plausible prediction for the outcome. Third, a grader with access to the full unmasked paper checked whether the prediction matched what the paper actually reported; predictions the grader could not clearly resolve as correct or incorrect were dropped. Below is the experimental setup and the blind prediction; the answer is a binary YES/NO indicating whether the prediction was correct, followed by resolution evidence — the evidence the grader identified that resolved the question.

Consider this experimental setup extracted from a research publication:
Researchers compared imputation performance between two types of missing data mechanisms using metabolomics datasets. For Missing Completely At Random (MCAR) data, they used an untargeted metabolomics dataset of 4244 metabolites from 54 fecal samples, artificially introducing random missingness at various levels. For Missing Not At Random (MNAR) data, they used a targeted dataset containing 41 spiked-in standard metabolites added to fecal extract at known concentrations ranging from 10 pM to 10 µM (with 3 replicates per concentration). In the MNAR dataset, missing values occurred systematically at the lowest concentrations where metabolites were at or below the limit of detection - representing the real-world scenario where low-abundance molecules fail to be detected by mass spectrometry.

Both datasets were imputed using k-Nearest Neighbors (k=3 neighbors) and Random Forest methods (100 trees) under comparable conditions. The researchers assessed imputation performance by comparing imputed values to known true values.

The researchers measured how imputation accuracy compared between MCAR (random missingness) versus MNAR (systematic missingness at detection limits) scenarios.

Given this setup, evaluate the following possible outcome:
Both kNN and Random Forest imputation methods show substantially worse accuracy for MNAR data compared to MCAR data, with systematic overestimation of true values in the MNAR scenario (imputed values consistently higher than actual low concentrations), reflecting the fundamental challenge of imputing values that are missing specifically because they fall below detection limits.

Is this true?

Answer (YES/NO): YES